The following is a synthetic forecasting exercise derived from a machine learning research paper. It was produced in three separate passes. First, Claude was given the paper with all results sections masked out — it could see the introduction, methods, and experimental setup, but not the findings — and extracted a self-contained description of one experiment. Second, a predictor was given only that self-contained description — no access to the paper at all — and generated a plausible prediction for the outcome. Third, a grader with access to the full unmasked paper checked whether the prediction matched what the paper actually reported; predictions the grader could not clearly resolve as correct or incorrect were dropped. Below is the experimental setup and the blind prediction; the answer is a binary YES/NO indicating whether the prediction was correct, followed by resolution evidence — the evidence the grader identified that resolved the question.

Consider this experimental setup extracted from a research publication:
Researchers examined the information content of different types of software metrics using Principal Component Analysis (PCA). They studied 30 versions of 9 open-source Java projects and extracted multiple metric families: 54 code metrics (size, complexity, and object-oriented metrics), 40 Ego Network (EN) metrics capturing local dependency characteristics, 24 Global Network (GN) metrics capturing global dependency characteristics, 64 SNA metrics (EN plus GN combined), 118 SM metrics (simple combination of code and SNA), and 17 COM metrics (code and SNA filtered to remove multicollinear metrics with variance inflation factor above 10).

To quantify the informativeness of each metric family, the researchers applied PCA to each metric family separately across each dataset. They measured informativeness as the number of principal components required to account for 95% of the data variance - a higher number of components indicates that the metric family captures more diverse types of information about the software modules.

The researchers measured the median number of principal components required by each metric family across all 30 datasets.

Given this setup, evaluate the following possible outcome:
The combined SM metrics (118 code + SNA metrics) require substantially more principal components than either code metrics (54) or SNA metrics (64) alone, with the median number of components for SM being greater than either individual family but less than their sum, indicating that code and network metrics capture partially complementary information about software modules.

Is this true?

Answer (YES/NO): YES